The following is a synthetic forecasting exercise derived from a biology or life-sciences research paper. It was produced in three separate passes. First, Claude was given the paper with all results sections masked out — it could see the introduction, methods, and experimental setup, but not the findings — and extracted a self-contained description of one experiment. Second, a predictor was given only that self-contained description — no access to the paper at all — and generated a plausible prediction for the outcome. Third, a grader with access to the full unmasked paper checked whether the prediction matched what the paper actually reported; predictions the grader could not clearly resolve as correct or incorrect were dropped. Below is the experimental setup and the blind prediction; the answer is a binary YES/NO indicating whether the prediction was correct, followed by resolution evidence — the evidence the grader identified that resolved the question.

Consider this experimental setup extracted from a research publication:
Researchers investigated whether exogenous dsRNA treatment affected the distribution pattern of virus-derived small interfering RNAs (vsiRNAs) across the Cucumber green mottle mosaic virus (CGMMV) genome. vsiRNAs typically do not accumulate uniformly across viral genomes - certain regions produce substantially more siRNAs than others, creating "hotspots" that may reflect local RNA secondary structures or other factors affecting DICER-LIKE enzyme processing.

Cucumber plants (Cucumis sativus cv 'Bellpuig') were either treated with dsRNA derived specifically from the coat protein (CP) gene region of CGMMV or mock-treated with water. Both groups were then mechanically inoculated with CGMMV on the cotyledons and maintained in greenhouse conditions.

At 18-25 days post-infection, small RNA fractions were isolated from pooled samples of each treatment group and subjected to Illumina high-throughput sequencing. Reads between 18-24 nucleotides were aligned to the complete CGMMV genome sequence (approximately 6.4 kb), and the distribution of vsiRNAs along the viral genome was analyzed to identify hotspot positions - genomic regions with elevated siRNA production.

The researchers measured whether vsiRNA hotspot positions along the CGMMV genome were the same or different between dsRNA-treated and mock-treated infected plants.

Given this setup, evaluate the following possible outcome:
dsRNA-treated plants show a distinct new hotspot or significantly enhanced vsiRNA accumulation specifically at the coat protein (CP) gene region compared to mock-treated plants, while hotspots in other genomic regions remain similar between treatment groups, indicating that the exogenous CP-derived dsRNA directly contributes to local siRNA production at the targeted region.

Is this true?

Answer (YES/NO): NO